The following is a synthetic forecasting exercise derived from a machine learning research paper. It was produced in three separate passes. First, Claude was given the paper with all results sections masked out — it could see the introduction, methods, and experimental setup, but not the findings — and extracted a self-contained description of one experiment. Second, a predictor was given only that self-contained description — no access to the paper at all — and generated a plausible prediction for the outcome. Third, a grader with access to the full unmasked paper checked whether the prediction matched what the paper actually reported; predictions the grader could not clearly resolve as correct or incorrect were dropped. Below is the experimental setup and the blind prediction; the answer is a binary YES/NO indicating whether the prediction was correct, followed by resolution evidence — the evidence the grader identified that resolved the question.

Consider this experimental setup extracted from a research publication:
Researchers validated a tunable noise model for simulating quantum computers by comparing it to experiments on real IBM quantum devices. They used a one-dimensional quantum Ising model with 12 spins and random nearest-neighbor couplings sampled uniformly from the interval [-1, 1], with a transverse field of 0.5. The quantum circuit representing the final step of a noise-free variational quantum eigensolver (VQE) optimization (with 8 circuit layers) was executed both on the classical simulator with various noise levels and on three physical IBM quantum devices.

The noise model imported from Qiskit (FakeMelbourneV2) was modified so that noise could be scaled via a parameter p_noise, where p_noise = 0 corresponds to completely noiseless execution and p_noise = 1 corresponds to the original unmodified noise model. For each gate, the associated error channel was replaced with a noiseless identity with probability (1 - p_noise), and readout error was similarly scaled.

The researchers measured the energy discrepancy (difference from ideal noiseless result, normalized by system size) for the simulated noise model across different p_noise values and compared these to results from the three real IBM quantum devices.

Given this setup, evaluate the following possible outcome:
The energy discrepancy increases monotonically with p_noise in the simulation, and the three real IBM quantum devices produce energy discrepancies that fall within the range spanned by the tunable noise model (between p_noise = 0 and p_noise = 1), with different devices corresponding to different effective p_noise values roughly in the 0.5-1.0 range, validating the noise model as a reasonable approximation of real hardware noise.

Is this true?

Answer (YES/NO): NO